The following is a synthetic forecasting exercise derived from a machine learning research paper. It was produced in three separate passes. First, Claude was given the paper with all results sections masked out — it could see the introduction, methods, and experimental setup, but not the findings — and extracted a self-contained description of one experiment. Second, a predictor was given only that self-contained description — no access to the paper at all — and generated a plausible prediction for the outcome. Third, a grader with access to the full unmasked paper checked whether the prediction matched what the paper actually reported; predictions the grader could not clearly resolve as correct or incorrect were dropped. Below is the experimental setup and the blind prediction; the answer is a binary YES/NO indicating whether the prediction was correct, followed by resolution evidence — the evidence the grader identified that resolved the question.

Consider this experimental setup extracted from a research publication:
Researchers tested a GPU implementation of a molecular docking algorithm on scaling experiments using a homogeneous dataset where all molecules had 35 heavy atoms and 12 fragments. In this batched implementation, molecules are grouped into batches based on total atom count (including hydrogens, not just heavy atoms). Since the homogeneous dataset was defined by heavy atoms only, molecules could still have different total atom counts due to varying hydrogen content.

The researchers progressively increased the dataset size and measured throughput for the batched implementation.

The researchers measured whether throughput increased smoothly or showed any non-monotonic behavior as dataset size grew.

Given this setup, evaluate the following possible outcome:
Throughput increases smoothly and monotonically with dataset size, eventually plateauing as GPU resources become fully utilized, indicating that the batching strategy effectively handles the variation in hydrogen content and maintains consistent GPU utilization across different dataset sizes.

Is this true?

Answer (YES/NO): NO